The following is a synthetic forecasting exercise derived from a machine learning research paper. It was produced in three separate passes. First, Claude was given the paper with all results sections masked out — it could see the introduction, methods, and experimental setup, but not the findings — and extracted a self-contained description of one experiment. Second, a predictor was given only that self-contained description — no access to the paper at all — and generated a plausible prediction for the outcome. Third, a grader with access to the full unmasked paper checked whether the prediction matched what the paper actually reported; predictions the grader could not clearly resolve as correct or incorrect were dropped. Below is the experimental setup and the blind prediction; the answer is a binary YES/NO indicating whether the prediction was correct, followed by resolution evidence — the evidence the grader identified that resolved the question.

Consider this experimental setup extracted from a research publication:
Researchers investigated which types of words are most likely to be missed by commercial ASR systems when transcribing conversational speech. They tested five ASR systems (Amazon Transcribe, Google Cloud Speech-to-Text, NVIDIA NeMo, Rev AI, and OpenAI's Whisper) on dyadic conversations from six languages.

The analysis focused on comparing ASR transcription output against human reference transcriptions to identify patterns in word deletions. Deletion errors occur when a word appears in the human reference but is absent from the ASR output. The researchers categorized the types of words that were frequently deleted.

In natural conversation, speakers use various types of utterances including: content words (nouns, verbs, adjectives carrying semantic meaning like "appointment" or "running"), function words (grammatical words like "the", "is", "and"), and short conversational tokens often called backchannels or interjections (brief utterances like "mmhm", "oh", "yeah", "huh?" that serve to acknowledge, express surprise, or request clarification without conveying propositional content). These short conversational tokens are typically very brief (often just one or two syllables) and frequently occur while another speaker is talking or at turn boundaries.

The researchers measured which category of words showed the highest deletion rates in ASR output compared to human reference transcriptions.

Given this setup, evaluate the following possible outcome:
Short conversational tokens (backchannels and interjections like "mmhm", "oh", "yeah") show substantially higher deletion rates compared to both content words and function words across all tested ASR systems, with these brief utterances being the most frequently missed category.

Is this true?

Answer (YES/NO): NO